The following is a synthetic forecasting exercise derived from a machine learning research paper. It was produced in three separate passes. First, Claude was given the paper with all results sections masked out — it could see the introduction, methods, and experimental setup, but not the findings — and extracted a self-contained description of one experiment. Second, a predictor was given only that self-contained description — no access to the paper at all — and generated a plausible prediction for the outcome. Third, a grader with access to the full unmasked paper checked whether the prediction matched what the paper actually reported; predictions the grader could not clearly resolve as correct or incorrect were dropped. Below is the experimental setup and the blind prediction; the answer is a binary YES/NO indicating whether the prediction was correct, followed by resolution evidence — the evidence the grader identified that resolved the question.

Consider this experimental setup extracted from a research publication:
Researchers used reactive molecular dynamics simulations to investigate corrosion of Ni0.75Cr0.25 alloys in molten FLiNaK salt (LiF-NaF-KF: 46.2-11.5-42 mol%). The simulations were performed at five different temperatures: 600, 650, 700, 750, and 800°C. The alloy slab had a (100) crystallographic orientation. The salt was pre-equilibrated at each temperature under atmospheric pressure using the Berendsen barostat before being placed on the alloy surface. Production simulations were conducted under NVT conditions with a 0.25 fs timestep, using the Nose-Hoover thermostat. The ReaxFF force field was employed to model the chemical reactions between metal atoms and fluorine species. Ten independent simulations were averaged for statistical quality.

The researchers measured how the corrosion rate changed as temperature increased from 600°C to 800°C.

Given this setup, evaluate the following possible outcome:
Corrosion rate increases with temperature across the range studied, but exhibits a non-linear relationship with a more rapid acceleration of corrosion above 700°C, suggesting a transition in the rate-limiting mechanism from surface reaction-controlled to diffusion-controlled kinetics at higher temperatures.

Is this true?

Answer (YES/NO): NO